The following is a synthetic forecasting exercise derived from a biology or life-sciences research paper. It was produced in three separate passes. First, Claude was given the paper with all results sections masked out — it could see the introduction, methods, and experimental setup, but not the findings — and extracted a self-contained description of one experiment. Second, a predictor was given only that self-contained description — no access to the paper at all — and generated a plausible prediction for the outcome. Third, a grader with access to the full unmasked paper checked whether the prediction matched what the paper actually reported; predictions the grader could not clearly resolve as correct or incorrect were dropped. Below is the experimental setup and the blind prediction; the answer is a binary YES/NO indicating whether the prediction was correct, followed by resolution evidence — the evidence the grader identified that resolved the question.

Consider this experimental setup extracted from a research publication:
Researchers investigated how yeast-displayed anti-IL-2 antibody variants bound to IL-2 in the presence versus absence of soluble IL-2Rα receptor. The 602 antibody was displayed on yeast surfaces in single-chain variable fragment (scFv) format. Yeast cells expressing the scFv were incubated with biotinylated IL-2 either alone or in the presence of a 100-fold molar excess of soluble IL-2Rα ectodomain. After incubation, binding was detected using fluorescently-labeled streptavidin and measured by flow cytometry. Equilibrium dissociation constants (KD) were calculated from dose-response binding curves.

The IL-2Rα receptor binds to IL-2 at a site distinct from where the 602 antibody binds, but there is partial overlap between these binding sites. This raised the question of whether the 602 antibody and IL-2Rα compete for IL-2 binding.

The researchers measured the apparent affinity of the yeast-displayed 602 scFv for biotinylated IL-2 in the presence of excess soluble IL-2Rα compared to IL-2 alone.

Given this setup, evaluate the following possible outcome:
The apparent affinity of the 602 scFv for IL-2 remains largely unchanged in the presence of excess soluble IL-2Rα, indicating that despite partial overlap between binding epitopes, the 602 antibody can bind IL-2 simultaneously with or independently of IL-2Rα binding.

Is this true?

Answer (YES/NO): NO